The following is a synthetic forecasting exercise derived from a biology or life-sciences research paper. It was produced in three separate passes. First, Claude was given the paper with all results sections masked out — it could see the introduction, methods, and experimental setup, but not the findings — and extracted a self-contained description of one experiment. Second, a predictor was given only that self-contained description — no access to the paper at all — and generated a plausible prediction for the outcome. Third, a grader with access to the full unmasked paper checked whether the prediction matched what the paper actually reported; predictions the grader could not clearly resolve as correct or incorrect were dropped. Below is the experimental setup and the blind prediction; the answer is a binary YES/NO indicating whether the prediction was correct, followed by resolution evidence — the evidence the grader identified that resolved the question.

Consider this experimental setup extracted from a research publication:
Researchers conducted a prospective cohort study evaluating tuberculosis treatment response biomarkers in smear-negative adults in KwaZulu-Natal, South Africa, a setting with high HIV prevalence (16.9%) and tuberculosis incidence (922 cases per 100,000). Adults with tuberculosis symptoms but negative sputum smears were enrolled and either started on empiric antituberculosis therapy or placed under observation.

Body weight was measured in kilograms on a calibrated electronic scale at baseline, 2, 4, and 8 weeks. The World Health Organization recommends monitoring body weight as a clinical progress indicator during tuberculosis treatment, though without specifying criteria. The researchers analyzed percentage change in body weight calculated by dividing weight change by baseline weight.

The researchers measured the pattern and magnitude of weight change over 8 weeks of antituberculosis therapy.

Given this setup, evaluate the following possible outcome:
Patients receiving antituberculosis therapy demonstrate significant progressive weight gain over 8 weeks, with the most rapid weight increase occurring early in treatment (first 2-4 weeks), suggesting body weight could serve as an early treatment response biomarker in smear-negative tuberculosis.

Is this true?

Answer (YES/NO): NO